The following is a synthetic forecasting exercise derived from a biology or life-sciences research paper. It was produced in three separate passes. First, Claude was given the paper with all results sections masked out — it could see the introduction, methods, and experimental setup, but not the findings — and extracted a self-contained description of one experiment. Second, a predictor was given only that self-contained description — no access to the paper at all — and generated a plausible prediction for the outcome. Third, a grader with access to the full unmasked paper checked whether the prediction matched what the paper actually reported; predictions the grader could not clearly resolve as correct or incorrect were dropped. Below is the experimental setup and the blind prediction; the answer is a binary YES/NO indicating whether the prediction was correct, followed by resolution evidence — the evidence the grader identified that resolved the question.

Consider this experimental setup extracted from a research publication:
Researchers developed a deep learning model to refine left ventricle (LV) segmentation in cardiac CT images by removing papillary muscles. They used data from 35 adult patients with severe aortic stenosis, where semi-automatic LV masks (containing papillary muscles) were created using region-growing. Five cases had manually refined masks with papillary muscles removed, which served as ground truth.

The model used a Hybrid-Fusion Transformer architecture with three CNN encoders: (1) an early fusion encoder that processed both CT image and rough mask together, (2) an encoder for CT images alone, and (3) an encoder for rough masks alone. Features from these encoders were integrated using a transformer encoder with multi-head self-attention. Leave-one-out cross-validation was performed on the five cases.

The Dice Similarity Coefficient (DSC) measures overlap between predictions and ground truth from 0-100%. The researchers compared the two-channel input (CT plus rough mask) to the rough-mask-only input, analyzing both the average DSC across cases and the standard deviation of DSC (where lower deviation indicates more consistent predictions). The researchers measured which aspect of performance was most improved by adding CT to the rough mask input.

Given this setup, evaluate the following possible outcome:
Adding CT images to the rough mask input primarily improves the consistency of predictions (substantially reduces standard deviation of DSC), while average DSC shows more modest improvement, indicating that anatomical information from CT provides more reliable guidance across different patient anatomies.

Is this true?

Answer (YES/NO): NO